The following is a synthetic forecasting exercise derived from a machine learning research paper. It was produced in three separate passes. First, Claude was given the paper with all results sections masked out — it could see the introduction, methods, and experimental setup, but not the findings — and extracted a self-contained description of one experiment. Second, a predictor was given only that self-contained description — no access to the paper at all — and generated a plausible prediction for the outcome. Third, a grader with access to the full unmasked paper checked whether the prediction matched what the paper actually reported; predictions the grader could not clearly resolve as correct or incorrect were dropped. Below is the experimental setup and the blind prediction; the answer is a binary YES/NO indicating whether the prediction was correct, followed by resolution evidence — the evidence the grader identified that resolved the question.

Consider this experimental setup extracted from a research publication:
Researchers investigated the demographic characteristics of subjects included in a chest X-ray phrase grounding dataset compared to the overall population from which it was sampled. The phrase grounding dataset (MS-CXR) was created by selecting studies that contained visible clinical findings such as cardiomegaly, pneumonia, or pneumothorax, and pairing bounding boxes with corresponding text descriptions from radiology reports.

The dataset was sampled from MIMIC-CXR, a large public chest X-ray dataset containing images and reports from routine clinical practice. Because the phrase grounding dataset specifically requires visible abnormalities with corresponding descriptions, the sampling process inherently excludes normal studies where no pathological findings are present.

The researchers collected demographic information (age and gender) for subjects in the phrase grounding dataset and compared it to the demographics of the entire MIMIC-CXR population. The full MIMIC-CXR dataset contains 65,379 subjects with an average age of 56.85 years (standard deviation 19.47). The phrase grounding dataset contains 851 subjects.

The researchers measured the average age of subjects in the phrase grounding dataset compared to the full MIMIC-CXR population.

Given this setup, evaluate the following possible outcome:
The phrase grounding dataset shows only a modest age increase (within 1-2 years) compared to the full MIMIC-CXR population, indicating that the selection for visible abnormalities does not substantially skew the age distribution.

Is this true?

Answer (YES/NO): NO